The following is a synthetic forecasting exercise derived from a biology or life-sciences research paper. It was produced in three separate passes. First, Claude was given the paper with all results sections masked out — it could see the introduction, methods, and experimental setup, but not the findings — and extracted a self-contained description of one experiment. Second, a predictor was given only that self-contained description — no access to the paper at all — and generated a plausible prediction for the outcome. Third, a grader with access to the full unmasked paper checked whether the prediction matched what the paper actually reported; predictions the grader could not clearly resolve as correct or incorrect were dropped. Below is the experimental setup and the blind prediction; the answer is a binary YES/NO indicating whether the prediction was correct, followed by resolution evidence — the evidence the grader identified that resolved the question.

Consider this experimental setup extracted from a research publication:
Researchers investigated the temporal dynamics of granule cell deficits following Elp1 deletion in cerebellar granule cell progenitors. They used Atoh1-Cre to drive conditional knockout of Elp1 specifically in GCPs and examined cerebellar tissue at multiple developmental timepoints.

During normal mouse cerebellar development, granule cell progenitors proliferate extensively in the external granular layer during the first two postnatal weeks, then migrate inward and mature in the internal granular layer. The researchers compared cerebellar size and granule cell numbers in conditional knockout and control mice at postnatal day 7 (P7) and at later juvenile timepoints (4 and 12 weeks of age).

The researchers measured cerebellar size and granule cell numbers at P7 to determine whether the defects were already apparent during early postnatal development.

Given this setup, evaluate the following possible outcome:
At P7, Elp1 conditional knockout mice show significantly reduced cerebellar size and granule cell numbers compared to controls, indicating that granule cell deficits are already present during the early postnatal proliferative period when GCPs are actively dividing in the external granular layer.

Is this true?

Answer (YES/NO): NO